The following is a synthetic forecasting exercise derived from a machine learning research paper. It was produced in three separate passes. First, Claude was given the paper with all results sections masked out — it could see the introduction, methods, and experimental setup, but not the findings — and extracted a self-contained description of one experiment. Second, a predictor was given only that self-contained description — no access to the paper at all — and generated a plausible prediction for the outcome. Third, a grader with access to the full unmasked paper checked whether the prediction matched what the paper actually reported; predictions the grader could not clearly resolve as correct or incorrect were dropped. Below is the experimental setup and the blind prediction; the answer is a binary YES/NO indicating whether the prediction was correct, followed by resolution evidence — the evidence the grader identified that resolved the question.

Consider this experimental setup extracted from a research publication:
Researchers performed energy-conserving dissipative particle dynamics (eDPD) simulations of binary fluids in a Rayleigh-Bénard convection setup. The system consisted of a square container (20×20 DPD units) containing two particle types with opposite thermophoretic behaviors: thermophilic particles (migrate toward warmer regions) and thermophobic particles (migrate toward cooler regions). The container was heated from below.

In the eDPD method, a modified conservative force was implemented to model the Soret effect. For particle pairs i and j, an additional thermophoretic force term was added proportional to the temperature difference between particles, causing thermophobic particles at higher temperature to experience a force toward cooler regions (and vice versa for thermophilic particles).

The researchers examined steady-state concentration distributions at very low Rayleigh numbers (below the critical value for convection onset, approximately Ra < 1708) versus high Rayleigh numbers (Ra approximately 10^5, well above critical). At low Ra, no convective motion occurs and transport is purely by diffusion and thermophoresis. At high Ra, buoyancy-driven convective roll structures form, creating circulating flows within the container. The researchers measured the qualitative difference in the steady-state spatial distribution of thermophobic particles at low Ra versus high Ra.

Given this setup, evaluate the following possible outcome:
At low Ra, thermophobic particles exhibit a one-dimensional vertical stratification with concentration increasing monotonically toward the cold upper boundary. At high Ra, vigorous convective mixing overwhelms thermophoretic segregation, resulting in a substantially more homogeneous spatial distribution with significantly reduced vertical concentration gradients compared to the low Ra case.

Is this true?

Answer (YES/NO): NO